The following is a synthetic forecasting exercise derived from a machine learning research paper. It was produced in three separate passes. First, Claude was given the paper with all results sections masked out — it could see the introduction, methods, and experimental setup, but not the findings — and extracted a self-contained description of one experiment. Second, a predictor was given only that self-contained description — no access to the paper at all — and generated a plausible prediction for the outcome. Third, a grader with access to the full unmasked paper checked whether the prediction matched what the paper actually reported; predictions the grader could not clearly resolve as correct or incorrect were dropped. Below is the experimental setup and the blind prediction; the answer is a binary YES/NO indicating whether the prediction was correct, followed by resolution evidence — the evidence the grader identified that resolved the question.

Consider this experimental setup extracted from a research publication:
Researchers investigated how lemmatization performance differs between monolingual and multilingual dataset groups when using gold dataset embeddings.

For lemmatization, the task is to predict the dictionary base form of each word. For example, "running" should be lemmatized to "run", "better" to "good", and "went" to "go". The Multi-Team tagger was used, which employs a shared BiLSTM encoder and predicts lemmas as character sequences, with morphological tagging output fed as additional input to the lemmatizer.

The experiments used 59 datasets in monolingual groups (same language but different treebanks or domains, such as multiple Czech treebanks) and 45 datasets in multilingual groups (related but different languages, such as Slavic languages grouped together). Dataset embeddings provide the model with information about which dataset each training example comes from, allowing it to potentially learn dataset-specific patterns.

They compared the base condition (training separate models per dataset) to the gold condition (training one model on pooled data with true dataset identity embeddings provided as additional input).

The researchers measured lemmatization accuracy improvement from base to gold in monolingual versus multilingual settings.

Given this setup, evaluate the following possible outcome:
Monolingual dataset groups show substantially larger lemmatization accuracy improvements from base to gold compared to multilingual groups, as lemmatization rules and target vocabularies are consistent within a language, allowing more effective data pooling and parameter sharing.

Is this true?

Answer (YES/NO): YES